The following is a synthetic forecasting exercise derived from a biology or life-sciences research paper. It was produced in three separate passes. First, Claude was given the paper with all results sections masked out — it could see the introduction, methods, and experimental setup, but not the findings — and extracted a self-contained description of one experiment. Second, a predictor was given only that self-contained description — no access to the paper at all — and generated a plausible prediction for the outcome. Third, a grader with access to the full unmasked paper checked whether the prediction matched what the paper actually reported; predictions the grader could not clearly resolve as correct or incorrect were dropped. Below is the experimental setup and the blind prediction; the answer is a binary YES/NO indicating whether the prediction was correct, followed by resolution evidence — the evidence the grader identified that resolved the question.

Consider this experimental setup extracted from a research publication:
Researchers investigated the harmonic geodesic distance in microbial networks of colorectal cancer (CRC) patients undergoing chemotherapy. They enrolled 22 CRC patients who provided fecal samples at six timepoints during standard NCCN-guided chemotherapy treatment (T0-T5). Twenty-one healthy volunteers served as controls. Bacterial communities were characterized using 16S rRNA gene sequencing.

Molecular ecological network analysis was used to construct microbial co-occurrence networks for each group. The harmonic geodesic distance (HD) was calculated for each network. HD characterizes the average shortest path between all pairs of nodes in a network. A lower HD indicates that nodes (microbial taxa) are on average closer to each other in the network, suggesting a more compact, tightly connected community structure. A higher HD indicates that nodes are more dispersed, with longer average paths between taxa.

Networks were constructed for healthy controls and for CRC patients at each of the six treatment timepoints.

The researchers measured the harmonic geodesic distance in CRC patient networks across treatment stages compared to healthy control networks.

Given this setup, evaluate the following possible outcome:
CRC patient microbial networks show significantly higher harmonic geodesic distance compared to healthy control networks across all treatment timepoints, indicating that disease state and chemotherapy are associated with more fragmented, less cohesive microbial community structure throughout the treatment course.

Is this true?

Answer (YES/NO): NO